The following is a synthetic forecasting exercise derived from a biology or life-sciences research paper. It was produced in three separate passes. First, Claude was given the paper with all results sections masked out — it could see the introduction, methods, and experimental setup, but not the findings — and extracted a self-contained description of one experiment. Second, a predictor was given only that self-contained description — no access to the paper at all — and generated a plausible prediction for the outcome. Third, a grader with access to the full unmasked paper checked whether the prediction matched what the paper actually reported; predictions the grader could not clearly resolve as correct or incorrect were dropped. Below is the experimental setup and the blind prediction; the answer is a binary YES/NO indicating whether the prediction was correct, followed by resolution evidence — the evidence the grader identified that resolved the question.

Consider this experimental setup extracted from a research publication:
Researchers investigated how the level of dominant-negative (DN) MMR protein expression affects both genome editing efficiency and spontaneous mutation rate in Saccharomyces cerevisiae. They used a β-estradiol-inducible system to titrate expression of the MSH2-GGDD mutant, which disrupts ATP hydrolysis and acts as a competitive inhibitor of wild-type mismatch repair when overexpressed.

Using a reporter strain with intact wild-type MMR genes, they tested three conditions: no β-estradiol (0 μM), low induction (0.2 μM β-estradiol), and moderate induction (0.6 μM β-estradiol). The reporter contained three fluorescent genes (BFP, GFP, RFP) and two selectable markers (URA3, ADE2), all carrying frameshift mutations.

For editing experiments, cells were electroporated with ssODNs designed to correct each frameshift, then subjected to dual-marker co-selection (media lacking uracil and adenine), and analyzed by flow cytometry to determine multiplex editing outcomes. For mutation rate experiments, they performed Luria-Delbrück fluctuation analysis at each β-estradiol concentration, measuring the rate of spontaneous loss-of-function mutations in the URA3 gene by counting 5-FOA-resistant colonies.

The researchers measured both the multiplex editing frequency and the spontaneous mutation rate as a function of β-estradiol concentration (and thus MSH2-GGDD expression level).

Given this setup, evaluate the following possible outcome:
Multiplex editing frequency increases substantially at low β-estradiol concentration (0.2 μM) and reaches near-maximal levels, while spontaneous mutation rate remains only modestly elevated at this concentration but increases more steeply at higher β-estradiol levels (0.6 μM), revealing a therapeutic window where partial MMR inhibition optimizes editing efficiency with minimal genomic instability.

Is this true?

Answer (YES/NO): NO